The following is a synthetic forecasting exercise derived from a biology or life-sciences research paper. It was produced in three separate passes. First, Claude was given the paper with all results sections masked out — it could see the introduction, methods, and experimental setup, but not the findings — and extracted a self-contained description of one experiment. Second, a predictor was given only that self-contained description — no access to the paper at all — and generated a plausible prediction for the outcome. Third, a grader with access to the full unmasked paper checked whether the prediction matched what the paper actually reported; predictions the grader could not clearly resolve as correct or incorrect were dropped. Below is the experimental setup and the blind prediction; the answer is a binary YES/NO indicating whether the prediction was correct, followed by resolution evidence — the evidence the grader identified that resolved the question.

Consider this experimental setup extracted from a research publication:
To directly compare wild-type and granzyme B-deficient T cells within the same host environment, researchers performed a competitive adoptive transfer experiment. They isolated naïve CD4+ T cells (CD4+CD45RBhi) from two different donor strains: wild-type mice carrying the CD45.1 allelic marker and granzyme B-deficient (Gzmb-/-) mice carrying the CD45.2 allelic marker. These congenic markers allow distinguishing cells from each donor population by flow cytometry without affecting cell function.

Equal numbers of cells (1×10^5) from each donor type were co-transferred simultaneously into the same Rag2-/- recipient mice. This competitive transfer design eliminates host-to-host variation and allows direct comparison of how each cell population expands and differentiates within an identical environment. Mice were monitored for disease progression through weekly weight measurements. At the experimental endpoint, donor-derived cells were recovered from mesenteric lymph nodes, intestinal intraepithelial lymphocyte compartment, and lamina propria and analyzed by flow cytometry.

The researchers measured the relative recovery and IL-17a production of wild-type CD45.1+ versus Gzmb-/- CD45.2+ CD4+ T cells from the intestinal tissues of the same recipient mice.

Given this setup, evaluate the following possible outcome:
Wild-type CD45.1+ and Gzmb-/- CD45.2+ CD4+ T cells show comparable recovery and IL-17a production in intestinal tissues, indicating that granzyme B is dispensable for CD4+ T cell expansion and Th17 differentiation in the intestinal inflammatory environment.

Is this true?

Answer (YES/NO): NO